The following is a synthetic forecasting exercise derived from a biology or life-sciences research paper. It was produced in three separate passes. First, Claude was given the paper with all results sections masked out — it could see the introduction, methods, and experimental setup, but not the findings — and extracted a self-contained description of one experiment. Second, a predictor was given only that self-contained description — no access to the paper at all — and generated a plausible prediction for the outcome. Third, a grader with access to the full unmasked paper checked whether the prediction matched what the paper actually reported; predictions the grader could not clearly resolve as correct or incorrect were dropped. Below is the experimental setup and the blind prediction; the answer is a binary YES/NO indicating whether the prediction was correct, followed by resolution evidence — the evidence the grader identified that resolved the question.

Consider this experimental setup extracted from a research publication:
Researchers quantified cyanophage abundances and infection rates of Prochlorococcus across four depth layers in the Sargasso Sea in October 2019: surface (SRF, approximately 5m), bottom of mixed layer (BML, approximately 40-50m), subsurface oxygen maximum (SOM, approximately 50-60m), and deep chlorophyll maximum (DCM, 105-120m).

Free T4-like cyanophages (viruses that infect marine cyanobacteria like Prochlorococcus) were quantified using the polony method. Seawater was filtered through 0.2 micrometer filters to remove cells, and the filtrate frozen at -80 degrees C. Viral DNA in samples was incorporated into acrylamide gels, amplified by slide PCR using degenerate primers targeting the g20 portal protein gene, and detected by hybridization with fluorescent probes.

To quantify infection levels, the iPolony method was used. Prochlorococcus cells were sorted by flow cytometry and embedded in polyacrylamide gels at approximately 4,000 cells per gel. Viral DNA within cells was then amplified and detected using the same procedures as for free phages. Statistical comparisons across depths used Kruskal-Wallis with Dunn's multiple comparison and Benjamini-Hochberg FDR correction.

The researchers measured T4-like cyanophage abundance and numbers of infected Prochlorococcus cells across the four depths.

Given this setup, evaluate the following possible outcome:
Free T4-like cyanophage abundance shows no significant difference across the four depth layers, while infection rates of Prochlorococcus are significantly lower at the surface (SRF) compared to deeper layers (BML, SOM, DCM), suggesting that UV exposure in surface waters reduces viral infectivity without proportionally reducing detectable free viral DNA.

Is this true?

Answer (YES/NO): NO